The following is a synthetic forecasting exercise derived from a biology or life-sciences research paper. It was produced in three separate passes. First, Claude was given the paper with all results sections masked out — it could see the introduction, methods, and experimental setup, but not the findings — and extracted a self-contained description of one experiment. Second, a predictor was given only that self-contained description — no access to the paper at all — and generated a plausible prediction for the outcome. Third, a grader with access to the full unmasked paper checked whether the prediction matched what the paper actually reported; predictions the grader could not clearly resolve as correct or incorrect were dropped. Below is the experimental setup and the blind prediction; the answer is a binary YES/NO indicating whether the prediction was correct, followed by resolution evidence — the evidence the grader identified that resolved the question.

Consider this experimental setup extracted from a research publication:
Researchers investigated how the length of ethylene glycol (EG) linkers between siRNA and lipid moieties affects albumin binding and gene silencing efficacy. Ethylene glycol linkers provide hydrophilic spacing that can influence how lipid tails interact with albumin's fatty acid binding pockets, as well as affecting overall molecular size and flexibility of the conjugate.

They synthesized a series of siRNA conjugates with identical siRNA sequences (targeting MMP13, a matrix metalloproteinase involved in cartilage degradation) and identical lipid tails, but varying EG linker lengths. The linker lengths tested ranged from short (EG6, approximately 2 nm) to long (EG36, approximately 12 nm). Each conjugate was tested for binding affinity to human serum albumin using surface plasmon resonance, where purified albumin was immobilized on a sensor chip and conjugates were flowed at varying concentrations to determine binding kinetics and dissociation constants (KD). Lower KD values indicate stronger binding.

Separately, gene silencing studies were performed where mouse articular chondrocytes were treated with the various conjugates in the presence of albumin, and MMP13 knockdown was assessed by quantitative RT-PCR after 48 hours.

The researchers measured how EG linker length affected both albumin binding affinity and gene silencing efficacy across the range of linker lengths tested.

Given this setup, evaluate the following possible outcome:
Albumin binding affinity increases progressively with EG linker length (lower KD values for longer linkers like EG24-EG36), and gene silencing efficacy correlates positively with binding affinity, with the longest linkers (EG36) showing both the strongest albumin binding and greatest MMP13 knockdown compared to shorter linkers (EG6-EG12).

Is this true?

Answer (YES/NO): NO